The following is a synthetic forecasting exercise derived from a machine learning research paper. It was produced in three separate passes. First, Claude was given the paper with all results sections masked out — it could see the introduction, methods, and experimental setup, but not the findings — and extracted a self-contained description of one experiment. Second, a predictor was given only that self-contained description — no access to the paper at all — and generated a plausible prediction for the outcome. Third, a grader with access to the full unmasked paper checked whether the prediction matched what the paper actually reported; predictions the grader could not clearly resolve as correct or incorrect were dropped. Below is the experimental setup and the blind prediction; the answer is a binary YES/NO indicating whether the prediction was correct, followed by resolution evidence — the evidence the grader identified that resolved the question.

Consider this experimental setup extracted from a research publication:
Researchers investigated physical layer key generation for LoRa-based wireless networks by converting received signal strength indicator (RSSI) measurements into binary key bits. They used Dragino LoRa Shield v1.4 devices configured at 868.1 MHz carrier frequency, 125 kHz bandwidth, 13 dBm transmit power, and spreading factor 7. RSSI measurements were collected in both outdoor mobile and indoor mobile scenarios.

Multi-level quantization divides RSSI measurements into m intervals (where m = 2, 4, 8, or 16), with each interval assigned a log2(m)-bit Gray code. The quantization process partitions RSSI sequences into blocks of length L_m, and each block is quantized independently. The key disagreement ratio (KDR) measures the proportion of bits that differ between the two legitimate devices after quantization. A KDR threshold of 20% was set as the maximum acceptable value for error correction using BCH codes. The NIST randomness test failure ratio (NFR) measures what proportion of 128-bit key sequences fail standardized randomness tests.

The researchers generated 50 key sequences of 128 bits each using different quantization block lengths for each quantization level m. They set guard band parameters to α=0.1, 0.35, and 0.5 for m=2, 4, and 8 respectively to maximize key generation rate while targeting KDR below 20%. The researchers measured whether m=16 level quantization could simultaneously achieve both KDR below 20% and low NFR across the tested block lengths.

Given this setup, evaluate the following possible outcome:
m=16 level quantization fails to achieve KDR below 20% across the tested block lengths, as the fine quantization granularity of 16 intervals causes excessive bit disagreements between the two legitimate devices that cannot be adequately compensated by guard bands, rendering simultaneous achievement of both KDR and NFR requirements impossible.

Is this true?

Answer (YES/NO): NO